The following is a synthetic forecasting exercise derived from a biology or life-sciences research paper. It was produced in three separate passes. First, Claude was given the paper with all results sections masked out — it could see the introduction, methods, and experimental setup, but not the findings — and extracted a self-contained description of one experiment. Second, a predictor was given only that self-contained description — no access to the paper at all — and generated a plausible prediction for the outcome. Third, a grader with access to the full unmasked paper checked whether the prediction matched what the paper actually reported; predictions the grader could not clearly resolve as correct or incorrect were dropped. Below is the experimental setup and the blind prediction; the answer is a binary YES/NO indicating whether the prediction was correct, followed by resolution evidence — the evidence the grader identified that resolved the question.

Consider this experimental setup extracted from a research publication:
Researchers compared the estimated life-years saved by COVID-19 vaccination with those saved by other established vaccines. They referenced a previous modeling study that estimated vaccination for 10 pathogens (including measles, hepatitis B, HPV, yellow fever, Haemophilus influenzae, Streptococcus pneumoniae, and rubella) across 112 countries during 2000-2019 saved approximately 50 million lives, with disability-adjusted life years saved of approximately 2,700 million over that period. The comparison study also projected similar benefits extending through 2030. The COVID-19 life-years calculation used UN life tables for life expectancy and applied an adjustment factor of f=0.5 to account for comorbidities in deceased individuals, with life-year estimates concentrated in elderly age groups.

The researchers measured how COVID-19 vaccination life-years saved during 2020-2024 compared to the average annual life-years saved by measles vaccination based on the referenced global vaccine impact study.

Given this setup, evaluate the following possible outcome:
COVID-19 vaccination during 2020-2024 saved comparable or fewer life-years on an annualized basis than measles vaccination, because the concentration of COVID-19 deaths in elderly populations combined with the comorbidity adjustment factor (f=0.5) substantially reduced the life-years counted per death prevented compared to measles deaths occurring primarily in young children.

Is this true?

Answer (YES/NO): YES